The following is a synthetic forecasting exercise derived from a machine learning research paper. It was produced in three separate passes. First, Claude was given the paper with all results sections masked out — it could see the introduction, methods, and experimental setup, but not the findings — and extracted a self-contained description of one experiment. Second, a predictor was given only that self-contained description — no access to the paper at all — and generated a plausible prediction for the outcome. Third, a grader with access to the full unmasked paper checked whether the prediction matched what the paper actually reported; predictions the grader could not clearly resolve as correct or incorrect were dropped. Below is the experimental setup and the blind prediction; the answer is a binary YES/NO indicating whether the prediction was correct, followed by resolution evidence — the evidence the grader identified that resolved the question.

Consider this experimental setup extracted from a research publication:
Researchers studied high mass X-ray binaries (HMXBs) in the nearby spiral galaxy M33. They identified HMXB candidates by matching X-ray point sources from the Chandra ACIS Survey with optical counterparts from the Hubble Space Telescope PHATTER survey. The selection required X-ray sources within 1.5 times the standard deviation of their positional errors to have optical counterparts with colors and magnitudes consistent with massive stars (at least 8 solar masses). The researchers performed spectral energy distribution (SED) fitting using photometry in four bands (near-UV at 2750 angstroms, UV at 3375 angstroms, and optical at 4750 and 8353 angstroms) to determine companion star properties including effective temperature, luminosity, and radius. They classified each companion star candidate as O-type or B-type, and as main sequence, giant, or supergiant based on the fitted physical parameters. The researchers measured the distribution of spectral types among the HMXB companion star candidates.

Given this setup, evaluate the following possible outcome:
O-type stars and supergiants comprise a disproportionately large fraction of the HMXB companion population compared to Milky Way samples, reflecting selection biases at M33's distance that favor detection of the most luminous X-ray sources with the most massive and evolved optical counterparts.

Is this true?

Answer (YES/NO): NO